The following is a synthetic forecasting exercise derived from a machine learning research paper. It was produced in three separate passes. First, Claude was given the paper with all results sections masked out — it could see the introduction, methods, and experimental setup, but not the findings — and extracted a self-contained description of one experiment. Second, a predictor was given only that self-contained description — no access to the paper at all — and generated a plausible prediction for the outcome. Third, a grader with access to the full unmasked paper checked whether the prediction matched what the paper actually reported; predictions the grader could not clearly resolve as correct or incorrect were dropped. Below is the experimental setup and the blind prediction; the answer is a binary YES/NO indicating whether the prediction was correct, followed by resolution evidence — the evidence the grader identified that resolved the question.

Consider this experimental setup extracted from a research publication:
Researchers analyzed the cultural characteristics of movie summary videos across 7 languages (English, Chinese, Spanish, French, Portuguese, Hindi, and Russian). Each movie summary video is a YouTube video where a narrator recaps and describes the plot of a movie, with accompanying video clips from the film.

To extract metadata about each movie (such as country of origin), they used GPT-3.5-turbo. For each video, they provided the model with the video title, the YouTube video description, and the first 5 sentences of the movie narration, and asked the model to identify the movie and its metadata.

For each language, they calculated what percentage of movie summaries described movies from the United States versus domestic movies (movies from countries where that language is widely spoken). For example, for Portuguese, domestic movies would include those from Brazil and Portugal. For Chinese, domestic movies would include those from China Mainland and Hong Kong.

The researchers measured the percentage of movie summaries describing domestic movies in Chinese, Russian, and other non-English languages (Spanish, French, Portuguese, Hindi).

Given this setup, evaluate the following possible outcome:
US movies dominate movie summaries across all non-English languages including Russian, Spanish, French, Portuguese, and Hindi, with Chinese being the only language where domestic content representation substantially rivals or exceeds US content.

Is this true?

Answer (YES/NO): NO